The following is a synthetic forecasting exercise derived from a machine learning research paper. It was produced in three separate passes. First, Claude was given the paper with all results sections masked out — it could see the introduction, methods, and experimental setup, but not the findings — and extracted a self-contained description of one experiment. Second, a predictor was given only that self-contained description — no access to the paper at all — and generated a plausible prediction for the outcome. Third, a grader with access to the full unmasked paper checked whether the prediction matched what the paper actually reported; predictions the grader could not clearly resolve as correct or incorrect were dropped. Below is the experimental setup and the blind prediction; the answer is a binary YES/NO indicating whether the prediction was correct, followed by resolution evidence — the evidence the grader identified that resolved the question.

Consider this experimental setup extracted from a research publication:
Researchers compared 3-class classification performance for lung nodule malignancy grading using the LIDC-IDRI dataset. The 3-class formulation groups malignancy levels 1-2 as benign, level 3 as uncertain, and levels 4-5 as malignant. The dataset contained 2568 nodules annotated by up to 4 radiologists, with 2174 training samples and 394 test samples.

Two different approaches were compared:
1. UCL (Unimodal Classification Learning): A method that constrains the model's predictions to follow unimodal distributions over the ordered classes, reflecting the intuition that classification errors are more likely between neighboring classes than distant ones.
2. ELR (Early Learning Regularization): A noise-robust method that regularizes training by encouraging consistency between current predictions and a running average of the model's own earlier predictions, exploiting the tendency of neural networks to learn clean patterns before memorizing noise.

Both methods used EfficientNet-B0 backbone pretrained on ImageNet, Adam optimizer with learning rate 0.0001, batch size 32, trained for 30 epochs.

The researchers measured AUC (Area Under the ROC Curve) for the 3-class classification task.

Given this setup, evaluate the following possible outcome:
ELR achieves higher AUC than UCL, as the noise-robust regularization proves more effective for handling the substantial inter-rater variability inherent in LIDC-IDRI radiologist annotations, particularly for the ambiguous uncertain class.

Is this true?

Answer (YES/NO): YES